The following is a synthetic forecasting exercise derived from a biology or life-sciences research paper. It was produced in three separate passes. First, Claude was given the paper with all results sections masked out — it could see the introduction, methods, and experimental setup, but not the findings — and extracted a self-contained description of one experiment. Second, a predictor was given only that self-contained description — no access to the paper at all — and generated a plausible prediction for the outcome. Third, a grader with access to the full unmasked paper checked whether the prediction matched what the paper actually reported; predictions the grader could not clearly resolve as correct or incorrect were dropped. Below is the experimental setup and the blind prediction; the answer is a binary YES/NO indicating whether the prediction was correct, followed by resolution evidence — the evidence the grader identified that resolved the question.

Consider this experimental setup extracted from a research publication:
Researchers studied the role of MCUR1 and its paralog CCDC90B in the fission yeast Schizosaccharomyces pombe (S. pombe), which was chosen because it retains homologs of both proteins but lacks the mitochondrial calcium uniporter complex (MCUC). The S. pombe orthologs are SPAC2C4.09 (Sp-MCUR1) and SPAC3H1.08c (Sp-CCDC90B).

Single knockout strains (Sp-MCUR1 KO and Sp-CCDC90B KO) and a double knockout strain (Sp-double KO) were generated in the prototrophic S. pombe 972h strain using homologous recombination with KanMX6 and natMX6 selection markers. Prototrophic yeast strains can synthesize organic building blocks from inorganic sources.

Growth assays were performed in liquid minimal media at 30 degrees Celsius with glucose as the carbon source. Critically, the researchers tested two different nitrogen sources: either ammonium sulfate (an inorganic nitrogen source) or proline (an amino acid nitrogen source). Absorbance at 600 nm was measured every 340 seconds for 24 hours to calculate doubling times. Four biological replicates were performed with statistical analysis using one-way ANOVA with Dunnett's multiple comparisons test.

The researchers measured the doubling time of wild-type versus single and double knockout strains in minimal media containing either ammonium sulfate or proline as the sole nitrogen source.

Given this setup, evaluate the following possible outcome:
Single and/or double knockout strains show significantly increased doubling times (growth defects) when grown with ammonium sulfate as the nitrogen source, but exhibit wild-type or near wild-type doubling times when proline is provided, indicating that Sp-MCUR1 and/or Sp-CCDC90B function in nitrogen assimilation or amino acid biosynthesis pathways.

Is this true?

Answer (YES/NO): NO